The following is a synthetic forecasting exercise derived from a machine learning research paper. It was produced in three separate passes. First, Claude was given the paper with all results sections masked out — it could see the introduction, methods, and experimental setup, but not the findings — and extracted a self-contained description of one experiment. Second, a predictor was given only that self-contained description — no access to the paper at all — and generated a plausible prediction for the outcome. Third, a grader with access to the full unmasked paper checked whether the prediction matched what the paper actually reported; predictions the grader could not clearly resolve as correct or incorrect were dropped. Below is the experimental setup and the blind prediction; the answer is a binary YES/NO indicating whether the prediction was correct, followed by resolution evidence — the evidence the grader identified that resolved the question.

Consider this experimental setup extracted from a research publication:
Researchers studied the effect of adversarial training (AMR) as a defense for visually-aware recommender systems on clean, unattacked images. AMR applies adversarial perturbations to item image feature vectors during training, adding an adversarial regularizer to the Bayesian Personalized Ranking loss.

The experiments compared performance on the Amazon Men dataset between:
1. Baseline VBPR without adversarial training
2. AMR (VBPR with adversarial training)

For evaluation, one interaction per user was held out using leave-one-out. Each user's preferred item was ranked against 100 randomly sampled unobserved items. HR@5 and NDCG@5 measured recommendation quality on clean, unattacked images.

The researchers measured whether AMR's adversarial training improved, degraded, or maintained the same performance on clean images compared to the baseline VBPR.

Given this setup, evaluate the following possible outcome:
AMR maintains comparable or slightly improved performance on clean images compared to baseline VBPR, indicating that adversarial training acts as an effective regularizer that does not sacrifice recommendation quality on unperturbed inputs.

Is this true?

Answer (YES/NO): YES